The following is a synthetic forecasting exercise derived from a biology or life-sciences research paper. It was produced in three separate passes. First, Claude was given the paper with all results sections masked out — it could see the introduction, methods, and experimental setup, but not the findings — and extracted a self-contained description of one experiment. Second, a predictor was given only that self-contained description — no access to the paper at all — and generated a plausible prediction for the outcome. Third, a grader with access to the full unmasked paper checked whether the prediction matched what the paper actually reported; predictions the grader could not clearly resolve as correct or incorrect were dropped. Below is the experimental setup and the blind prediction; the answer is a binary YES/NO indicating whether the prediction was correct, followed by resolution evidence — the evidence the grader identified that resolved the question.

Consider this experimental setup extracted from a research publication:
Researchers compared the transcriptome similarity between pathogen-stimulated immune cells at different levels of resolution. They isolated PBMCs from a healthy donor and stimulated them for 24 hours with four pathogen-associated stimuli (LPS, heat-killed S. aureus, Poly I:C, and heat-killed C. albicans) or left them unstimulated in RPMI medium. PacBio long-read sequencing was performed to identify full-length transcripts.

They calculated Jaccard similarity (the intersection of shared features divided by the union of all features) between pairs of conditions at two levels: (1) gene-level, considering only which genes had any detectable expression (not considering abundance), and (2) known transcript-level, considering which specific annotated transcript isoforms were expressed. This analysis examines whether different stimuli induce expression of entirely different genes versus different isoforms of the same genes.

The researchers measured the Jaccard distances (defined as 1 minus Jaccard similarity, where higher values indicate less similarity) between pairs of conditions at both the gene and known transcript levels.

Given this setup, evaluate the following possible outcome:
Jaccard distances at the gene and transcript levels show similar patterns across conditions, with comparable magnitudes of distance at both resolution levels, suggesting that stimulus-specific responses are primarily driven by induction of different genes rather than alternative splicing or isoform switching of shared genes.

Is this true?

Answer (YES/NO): NO